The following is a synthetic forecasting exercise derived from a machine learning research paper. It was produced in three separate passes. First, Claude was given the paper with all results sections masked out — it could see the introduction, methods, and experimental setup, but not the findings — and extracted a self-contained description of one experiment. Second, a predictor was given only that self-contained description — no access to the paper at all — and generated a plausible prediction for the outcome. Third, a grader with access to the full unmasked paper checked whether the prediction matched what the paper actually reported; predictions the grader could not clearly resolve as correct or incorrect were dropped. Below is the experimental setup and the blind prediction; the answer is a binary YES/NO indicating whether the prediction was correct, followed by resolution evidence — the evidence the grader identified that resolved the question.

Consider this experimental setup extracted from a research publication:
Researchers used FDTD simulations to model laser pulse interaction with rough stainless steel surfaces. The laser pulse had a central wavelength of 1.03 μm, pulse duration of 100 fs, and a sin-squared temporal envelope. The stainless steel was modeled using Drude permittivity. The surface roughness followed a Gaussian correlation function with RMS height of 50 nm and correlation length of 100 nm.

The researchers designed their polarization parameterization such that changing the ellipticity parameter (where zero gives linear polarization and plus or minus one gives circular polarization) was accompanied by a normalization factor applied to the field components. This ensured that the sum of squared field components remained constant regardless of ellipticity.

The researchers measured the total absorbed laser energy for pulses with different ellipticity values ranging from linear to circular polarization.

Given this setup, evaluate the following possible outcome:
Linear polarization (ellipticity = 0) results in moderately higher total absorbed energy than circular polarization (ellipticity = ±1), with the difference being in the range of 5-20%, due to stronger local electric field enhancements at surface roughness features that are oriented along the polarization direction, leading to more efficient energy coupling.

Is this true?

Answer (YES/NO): NO